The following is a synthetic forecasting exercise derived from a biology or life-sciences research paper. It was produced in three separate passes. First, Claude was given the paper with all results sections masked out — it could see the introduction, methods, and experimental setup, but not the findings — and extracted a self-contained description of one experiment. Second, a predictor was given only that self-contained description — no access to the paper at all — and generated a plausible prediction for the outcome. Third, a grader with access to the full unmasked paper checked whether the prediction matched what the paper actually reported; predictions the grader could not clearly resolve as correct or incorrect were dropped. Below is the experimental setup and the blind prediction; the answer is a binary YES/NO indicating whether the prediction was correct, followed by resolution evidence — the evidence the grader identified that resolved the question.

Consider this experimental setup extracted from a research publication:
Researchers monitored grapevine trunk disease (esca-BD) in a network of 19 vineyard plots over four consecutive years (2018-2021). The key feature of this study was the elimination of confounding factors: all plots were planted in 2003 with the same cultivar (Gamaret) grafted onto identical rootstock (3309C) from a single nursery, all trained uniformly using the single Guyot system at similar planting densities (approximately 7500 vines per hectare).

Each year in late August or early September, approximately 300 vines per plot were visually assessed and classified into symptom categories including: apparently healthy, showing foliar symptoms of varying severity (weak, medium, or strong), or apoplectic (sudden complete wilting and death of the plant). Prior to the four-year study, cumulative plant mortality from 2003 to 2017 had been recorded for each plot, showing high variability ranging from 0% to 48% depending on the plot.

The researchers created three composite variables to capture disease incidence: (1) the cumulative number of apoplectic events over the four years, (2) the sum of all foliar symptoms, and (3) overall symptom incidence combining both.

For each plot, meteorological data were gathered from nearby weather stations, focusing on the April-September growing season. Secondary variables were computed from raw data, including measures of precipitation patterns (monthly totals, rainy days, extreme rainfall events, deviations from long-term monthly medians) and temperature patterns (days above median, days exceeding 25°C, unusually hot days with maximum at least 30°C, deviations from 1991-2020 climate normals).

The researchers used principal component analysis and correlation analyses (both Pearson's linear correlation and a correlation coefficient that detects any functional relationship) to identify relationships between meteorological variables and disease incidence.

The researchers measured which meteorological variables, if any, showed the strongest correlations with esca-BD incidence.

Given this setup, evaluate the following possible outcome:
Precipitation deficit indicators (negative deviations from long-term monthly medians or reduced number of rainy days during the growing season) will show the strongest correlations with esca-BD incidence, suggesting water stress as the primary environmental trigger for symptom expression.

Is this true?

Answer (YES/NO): NO